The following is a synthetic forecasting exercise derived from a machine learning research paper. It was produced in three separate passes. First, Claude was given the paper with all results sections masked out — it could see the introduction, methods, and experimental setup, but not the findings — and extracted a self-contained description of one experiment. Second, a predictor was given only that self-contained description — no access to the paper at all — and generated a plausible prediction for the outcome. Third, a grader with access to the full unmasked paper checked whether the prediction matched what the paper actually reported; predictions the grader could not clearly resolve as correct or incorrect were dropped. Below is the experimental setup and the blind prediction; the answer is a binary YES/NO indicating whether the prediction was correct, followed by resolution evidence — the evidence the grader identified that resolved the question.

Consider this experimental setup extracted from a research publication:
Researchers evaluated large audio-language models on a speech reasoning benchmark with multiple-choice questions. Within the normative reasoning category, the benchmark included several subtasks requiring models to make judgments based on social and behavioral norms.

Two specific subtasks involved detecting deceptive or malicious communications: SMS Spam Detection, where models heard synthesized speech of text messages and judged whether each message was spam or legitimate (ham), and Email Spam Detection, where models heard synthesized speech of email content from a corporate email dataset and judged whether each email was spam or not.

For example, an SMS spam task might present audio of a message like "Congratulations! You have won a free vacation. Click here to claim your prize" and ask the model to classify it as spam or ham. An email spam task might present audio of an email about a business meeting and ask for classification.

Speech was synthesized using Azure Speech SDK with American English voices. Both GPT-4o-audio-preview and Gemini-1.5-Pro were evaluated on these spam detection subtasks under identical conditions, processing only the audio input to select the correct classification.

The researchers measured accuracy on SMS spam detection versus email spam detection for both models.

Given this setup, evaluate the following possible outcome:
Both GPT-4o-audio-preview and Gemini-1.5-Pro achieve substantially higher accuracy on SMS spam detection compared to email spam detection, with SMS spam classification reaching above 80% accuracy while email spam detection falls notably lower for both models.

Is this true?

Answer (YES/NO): NO